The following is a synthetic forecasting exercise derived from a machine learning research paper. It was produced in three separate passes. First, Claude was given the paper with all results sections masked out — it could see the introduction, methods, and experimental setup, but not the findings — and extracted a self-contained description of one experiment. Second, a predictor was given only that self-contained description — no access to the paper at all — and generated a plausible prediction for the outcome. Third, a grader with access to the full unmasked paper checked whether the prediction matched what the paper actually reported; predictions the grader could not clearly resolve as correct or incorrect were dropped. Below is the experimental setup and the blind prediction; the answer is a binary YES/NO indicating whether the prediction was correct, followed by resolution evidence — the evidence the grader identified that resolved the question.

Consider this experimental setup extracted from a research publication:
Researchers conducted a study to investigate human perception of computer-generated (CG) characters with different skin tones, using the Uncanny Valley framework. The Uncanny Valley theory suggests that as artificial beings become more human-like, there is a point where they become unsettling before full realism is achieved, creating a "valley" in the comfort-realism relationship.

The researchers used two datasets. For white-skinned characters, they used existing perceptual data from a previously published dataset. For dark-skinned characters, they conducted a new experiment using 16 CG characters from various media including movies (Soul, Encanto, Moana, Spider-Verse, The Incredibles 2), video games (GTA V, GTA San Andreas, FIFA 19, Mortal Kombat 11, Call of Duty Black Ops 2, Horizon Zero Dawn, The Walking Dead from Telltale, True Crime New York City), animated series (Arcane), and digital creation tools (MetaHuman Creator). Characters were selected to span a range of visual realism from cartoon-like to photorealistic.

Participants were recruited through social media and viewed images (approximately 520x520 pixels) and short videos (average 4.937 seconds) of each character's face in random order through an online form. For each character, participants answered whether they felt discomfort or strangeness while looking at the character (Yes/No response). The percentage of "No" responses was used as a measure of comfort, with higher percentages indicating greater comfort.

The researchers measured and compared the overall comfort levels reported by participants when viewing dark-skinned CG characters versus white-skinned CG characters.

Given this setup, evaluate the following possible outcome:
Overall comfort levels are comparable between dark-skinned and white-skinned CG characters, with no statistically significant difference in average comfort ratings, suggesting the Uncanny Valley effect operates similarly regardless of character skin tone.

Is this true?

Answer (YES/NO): NO